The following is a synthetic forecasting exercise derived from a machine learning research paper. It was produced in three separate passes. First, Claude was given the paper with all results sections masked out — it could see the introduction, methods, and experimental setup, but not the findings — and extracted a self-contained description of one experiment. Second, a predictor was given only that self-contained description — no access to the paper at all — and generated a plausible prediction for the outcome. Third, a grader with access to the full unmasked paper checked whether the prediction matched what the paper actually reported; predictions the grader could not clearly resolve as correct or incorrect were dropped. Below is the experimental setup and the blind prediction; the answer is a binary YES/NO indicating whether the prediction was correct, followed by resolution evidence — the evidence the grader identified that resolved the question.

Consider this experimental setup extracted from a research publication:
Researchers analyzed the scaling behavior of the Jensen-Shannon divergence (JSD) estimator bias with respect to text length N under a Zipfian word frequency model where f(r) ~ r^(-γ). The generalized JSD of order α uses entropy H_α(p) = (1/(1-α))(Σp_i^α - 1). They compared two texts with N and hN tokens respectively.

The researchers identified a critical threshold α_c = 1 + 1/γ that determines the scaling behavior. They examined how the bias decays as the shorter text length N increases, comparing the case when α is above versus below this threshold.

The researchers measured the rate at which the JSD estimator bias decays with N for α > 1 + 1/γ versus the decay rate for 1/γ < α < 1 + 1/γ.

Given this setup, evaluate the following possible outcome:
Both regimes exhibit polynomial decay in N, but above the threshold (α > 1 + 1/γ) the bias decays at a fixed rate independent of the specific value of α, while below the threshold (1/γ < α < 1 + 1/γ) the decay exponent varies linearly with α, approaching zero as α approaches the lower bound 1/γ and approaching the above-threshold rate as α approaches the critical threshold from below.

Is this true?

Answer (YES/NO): YES